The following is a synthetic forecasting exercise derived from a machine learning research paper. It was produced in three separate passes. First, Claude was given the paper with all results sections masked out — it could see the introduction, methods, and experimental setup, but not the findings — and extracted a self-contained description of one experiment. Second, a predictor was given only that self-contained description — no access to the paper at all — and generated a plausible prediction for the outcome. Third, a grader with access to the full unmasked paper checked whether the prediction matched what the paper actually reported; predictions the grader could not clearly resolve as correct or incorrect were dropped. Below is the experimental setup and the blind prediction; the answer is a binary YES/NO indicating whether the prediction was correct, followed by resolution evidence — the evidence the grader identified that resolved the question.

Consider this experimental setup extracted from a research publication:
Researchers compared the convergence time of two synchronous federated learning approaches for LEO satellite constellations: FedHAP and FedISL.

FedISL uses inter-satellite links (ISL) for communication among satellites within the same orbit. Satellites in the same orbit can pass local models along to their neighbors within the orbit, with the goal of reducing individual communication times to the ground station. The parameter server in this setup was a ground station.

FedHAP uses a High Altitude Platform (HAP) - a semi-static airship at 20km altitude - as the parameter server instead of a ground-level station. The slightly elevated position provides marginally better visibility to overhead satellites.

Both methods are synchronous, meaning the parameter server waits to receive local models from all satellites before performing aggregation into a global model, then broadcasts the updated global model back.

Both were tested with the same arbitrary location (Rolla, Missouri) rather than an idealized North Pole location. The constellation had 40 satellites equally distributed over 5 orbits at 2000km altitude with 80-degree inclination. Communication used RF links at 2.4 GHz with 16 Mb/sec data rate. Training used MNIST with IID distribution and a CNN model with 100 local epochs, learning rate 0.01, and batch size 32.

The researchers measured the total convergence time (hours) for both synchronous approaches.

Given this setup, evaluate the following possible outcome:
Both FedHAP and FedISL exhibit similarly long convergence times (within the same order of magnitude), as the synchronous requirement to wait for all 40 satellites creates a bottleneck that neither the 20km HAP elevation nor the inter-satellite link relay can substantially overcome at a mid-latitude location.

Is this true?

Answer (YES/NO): NO